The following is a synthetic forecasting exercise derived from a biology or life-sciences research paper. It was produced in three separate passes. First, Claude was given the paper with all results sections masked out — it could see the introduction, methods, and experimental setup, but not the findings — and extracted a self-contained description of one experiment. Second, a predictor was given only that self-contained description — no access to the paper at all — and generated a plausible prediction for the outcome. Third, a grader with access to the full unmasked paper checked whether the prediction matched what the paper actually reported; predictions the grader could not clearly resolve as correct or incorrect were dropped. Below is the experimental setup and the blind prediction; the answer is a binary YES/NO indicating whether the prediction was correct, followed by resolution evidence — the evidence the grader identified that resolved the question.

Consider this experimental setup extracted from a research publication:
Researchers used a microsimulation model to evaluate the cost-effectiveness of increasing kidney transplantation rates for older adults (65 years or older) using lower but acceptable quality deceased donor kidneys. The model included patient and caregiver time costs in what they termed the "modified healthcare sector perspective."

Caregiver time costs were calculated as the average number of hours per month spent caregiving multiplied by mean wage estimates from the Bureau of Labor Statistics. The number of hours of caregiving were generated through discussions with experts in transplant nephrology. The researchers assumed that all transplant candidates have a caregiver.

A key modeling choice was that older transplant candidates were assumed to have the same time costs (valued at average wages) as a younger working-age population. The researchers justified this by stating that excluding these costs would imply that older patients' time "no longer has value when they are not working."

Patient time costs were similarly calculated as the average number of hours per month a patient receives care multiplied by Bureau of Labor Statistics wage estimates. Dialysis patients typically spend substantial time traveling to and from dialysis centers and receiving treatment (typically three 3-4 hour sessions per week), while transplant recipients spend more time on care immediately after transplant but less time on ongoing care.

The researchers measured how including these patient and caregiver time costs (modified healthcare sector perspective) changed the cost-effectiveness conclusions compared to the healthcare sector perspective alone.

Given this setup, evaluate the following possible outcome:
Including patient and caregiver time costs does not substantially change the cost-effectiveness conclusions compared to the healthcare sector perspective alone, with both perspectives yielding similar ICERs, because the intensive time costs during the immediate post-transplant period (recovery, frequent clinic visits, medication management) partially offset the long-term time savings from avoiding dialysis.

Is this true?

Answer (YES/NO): NO